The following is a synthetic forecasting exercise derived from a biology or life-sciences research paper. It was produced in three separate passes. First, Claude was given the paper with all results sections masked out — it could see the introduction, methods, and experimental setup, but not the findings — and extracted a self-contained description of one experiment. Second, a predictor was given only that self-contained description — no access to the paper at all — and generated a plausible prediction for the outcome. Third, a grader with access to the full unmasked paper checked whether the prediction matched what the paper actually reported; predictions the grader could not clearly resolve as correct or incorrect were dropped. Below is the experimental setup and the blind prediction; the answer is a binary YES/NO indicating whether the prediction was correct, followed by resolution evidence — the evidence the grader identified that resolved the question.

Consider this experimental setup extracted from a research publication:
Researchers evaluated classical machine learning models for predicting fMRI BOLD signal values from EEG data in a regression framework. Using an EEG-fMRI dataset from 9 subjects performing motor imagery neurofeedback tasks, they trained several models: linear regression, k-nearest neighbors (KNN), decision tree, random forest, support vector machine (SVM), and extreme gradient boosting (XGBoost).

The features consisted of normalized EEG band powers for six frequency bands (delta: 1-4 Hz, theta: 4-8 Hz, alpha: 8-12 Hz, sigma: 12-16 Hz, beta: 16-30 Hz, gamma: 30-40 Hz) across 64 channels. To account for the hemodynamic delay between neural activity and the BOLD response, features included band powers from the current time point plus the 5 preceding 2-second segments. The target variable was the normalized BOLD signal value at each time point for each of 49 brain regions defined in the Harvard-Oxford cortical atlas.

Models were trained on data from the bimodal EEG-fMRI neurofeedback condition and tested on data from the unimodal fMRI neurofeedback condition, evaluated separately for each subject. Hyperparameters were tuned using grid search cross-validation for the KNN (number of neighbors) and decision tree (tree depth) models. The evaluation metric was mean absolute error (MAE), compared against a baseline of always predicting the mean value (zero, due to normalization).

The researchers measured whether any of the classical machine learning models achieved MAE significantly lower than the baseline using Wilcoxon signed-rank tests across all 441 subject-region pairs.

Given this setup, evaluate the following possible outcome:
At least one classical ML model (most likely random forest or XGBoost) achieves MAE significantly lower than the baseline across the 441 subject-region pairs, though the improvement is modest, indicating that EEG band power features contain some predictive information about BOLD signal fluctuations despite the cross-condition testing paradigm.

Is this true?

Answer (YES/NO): YES